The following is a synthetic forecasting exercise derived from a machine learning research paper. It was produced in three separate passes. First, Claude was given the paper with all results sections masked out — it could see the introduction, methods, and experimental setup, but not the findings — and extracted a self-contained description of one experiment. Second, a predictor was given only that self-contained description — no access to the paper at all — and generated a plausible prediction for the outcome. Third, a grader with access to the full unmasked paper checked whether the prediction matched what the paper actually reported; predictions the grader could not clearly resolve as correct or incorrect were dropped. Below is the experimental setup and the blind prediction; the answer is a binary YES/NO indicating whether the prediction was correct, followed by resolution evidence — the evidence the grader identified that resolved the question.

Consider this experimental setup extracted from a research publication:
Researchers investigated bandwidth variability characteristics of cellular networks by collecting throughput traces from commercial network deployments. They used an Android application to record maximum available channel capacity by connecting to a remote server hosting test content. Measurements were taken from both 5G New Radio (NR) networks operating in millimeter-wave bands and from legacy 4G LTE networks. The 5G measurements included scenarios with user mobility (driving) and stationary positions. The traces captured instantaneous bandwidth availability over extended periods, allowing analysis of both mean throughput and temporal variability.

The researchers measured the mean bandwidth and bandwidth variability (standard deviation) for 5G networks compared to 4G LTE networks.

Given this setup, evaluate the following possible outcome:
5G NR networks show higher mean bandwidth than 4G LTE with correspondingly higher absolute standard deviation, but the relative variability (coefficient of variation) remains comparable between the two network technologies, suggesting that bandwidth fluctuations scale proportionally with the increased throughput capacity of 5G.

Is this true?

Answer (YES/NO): NO